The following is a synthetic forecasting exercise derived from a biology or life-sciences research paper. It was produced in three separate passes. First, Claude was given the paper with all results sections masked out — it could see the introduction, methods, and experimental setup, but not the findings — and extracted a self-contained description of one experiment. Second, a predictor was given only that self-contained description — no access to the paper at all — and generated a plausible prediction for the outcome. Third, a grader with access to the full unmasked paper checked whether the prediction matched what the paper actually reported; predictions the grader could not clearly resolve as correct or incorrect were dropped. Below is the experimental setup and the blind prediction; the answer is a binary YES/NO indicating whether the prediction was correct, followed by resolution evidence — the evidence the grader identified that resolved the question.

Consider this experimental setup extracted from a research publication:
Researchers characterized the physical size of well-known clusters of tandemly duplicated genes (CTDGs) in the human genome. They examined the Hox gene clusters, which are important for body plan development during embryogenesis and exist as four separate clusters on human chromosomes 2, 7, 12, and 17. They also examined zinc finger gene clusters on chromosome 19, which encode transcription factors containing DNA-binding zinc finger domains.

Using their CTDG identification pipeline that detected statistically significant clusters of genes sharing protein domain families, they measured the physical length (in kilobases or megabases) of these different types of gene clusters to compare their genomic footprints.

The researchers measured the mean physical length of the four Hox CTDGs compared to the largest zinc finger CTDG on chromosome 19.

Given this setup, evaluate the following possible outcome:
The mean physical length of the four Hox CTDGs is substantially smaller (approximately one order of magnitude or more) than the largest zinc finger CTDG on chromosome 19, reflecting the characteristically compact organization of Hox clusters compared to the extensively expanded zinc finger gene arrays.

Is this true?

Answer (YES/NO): YES